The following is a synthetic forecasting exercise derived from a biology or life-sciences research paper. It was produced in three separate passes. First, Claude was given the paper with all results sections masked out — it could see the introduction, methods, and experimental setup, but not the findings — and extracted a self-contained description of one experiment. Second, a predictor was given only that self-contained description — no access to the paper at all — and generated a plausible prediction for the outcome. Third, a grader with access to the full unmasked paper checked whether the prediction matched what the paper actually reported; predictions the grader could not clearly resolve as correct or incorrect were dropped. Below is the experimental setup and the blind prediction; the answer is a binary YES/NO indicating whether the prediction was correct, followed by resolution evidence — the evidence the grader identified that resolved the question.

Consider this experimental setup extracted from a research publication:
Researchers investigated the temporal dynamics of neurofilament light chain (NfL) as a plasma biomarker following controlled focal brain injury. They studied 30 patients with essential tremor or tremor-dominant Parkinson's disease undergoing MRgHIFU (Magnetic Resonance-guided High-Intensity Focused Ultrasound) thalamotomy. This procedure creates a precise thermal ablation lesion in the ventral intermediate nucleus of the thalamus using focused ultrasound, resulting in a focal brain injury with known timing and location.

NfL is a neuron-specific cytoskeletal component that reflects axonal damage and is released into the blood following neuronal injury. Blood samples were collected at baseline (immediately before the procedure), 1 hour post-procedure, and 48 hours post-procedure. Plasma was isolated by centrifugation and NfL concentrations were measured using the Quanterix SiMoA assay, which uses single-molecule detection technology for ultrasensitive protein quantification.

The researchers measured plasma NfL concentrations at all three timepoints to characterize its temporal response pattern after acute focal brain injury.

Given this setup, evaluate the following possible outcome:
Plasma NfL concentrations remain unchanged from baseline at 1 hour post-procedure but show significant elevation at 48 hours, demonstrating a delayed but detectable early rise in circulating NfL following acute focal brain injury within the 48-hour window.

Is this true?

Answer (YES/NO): NO